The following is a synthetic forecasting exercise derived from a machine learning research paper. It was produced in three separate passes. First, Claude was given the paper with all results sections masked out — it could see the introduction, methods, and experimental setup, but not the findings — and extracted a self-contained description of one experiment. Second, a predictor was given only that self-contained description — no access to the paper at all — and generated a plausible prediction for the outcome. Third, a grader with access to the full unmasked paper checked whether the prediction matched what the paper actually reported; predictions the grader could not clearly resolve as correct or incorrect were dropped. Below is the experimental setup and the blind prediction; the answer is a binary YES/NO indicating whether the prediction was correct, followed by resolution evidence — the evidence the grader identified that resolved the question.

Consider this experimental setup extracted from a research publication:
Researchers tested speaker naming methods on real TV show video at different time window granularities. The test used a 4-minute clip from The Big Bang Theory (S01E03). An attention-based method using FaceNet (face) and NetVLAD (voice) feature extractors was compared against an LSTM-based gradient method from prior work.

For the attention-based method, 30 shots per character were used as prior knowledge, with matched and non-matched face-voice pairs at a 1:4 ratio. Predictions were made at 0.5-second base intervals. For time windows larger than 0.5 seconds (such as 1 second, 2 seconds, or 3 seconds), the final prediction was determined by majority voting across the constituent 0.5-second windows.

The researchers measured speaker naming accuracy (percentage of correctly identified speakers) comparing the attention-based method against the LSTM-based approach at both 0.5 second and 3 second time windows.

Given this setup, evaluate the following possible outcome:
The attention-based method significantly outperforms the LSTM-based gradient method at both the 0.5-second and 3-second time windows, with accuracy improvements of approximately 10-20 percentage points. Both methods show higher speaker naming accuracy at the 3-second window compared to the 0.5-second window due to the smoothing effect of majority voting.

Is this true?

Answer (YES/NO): NO